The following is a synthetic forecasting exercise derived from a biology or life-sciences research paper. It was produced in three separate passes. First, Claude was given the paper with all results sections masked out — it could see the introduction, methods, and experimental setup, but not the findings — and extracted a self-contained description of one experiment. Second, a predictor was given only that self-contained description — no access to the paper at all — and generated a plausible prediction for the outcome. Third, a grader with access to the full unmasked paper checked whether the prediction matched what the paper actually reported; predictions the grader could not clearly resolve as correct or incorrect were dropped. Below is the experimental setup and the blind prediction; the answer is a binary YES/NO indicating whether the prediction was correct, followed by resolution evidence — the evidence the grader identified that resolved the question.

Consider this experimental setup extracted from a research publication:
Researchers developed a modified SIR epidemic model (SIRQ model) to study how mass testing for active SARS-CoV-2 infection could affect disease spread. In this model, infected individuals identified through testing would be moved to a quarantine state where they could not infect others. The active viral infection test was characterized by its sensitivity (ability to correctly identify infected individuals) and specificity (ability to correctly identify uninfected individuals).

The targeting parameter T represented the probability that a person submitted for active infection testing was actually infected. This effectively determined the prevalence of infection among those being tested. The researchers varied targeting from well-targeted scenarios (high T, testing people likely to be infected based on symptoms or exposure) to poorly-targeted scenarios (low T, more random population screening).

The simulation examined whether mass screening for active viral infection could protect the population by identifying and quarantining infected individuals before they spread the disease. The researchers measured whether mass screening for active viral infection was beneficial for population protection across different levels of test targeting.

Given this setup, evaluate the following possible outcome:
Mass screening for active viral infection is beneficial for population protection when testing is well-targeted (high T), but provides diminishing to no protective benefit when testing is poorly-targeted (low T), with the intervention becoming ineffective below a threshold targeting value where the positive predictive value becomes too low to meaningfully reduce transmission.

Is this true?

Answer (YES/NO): YES